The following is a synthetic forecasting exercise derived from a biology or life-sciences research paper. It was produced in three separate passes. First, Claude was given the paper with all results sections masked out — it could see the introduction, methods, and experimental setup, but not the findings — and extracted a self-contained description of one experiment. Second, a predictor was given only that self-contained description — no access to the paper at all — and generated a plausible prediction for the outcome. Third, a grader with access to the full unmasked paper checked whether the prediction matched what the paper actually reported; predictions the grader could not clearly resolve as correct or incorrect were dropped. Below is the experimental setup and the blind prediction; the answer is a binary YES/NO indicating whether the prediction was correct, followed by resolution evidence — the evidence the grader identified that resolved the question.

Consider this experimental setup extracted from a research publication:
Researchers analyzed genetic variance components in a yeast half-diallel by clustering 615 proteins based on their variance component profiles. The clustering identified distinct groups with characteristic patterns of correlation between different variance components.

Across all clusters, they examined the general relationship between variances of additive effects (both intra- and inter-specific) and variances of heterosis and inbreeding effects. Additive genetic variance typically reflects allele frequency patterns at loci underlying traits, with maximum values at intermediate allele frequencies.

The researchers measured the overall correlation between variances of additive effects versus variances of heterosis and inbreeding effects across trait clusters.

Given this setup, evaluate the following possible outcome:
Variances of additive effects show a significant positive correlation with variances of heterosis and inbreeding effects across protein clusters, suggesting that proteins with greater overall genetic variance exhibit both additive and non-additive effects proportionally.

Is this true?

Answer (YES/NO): NO